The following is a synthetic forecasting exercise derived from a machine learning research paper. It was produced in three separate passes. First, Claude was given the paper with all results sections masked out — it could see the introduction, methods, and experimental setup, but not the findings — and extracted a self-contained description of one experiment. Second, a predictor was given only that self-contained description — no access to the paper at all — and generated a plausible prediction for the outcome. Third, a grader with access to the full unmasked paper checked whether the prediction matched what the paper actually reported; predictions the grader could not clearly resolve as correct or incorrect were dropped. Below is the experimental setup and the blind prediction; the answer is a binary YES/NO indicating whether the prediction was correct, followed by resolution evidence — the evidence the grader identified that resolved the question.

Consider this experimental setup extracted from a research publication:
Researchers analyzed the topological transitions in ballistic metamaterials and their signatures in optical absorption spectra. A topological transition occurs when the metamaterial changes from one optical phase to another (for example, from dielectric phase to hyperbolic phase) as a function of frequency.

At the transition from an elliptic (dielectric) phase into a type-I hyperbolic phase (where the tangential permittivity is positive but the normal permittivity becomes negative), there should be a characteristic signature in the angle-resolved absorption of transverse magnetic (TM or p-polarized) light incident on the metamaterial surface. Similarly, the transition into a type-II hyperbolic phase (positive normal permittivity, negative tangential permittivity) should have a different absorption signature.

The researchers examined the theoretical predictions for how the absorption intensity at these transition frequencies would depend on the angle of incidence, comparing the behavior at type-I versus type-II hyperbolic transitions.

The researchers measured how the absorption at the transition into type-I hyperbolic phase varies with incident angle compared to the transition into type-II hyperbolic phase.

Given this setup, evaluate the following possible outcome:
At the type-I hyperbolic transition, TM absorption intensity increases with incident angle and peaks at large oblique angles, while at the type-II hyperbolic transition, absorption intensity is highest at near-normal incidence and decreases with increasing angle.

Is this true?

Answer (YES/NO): YES